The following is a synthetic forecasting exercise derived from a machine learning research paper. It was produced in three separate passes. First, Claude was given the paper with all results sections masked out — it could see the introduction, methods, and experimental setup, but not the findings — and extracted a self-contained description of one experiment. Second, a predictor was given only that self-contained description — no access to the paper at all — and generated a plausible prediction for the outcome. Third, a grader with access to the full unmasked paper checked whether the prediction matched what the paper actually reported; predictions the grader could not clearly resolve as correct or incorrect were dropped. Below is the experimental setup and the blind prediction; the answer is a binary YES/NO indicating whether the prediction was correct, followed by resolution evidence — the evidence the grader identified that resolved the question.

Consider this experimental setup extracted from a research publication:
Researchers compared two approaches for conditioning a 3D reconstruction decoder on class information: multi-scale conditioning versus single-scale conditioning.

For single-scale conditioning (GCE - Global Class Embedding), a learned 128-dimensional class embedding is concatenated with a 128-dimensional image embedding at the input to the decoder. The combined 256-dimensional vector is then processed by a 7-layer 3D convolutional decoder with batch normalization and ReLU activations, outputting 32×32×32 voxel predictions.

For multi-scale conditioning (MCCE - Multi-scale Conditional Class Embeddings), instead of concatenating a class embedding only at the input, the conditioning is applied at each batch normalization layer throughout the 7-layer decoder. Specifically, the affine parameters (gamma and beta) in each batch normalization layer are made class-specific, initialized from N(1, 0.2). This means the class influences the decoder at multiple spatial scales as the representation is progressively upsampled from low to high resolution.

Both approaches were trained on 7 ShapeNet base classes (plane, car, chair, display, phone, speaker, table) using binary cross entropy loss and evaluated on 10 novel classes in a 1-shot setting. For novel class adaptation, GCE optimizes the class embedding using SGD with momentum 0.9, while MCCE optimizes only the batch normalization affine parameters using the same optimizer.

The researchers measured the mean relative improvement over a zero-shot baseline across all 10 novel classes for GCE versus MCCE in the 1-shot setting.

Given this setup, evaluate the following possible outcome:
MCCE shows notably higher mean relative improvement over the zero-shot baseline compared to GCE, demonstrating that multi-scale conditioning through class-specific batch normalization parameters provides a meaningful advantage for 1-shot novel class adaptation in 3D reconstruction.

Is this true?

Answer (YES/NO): YES